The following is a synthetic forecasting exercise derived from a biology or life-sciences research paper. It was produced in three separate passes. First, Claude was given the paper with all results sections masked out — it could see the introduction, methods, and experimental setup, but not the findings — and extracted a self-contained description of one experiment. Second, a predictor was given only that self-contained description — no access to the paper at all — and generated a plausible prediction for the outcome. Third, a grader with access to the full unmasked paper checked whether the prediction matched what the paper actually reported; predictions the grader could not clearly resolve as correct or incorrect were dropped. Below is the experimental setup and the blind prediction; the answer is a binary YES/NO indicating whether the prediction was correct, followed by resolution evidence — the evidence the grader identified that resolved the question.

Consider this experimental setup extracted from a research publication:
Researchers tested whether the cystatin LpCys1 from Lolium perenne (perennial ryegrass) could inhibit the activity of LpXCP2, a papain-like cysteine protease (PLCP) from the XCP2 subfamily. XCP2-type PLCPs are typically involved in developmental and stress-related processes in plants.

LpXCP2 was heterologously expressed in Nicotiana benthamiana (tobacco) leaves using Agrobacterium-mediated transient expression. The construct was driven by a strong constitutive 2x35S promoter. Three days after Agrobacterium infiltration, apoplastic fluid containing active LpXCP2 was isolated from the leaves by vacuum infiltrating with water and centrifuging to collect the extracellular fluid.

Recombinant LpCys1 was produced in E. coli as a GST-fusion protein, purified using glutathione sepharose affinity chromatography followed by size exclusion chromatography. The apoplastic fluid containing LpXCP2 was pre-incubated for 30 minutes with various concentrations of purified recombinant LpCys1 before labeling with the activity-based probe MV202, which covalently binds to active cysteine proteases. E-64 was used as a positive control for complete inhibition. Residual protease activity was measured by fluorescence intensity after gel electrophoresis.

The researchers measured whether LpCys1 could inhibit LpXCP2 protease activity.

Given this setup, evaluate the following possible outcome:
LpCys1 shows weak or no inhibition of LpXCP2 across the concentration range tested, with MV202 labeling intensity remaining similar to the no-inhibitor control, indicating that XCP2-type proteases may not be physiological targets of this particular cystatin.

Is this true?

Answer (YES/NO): NO